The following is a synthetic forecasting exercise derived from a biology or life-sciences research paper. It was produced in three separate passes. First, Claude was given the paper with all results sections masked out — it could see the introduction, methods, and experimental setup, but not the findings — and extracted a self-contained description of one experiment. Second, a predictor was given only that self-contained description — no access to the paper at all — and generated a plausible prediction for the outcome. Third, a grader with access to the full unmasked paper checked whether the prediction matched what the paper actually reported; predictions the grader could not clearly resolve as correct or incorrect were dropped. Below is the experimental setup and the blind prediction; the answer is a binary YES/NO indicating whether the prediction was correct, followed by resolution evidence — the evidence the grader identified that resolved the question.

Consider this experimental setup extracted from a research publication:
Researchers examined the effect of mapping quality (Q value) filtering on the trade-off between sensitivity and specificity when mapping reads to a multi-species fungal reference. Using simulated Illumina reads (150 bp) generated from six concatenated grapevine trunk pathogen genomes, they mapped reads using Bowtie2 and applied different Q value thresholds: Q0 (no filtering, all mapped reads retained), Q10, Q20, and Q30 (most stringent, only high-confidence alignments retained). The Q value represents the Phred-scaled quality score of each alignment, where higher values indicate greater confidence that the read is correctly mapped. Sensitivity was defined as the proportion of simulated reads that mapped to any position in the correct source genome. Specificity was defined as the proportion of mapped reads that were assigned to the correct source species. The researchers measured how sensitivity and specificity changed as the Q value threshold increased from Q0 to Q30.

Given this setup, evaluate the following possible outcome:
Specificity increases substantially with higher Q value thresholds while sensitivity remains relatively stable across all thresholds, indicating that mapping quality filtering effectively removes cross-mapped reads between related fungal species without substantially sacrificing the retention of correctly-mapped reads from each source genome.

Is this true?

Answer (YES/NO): NO